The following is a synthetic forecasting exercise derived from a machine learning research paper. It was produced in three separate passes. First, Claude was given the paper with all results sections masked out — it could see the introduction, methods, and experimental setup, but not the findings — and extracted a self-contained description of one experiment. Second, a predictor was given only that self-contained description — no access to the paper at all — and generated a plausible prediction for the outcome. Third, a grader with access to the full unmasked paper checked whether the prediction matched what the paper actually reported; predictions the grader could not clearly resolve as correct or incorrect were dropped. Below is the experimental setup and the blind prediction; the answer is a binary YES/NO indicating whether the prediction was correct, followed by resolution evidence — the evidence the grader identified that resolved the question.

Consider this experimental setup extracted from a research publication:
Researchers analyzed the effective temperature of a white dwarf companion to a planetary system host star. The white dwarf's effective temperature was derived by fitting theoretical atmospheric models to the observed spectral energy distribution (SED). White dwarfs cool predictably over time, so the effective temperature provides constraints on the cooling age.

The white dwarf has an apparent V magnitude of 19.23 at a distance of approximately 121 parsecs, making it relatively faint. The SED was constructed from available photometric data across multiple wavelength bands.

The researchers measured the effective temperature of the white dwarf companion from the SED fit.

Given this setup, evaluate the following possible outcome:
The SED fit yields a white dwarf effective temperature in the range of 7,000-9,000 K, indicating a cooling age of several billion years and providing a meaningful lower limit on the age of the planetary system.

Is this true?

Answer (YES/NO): NO